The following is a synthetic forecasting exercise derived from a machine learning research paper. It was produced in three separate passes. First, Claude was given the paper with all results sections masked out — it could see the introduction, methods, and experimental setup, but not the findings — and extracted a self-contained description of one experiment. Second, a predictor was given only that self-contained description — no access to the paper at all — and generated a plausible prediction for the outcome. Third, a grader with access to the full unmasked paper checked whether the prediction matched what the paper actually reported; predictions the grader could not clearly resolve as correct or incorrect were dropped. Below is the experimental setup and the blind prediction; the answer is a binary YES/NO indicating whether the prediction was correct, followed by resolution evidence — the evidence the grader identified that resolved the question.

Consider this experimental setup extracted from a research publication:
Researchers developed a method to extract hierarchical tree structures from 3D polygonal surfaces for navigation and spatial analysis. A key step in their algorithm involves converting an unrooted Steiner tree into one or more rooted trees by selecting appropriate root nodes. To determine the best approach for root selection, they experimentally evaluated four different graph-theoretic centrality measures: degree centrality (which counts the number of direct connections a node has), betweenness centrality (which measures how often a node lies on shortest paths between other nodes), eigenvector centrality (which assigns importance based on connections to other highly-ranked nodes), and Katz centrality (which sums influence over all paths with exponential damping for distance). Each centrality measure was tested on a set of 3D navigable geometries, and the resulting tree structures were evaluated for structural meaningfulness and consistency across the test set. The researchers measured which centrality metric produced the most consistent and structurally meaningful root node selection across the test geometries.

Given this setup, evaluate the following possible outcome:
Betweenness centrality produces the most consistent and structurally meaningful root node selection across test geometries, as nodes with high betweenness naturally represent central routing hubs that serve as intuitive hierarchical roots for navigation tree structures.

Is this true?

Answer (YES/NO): YES